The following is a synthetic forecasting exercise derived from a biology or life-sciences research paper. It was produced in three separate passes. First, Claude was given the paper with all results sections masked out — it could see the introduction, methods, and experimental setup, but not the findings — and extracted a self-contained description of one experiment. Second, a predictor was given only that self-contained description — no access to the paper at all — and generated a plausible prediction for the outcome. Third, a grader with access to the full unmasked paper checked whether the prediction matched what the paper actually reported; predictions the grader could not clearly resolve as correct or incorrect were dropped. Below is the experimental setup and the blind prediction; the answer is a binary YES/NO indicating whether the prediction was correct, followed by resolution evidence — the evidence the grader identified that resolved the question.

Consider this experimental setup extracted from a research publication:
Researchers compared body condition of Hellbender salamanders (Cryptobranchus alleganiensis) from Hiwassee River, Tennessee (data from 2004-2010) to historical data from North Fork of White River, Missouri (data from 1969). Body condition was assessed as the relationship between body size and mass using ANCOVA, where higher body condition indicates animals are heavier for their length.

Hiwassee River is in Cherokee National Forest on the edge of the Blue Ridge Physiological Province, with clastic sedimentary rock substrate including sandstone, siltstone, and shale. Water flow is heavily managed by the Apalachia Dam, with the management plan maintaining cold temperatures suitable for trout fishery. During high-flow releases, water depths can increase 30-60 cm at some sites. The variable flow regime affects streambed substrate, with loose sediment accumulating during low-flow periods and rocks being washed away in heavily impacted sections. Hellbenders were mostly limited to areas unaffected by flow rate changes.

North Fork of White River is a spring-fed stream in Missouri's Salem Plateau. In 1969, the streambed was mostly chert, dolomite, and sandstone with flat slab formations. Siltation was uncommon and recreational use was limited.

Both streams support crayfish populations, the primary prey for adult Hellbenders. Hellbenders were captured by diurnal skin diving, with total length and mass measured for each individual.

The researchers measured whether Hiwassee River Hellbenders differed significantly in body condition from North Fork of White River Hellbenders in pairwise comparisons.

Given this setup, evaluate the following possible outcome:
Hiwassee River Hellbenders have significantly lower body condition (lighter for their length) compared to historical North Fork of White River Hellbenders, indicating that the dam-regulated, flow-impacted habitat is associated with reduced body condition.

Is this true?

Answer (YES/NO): YES